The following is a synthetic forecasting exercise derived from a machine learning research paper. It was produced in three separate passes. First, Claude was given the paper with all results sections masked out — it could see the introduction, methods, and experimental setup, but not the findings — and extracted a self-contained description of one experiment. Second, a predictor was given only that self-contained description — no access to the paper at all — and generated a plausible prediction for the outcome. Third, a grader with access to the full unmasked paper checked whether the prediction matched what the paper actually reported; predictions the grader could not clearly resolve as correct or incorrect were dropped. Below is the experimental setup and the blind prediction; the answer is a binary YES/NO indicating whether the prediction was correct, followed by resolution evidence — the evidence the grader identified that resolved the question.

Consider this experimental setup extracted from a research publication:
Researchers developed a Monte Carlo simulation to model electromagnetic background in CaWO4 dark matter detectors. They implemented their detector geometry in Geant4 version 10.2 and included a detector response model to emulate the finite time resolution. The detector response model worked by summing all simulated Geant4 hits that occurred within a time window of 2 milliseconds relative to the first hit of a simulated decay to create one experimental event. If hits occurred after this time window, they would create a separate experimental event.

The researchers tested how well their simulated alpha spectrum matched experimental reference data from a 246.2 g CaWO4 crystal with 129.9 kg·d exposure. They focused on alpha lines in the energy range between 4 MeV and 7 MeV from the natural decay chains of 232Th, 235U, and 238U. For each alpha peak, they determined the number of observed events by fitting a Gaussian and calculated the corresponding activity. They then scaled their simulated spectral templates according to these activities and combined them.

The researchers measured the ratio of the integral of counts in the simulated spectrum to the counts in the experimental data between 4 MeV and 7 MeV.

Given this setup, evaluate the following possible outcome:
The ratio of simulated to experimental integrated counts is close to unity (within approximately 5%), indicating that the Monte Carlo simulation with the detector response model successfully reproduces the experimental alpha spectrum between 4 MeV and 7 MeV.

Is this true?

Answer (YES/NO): YES